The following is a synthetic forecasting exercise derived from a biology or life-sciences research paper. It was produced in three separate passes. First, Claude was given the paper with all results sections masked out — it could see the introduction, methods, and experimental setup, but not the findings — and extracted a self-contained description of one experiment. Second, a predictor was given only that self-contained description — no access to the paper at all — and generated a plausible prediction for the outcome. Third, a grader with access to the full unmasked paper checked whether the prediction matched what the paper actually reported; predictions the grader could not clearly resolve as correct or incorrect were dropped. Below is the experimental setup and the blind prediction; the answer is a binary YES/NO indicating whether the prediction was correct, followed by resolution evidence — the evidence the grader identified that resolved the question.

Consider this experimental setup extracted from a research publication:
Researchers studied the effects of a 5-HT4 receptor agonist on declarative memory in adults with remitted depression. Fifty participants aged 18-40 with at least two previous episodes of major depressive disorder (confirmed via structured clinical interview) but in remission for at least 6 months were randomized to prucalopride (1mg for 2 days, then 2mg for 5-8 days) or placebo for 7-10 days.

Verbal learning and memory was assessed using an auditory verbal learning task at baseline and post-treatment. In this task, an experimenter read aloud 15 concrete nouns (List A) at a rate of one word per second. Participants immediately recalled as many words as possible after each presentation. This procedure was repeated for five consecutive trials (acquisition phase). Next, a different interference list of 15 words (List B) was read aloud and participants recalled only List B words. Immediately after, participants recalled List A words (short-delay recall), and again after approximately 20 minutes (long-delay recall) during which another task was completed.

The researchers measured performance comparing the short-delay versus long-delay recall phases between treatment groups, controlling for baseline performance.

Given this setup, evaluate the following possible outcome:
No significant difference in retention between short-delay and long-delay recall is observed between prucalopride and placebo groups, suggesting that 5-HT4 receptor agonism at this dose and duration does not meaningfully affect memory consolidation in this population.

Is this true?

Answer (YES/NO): YES